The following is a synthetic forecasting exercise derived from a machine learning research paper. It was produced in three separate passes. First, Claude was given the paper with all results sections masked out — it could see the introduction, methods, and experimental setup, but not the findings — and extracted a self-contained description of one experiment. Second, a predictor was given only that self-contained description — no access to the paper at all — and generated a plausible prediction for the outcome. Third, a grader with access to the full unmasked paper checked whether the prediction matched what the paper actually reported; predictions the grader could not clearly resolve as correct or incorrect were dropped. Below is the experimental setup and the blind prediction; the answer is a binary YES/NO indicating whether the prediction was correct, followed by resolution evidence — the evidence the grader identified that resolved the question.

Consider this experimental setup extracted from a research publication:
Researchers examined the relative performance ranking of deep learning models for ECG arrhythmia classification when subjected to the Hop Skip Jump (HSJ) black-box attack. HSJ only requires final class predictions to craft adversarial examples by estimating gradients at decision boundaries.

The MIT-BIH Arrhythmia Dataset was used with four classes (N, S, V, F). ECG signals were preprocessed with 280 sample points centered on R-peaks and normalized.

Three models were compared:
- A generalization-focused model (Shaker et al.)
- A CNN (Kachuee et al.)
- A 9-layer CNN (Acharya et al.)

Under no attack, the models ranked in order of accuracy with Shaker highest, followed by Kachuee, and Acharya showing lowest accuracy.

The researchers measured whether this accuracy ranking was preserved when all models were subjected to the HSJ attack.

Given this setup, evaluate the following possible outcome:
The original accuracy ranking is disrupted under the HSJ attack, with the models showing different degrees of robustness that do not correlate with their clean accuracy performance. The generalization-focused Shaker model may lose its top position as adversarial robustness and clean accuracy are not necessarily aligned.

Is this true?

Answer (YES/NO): NO